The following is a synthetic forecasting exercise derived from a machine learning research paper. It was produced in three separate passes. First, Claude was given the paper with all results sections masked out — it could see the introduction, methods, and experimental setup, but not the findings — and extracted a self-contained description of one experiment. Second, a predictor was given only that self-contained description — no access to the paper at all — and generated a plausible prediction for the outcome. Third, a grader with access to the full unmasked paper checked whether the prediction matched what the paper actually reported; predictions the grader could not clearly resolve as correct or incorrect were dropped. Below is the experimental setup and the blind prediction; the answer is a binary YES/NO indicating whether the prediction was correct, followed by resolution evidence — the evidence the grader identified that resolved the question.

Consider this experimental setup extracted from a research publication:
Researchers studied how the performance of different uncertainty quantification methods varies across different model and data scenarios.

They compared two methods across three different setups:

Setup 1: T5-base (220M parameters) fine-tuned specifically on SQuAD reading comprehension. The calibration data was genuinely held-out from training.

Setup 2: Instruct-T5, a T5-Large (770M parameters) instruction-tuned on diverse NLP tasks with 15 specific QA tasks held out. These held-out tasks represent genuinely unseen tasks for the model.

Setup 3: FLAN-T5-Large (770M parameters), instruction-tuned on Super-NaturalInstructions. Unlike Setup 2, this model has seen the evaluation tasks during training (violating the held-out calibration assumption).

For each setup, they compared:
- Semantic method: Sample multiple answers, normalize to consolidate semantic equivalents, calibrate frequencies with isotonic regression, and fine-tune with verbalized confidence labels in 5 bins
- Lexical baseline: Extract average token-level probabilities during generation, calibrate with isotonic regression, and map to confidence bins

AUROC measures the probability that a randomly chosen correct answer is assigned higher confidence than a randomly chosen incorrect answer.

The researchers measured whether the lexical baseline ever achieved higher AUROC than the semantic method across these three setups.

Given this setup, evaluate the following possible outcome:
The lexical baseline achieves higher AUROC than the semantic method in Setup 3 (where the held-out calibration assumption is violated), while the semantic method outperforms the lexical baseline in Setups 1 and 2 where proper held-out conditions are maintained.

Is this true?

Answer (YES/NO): YES